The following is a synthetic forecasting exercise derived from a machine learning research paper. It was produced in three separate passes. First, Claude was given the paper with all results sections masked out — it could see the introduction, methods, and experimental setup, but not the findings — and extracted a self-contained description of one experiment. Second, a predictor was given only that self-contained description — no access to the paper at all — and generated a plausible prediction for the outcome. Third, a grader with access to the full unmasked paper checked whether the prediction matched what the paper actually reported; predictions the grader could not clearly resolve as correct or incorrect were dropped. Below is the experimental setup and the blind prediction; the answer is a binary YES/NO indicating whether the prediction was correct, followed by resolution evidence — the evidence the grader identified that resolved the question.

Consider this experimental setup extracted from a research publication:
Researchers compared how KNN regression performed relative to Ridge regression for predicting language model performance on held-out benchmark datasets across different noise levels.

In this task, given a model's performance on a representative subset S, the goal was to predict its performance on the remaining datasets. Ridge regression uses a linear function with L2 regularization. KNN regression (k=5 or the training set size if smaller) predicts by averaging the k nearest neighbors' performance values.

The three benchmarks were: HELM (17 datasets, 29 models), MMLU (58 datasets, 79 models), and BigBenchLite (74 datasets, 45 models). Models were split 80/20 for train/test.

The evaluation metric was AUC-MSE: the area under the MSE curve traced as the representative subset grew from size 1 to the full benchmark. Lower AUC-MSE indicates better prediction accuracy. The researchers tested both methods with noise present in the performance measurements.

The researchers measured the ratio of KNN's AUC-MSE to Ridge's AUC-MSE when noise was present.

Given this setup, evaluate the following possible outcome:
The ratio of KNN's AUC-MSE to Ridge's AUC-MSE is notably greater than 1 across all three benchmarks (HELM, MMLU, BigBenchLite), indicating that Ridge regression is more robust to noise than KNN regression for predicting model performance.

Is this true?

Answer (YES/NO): YES